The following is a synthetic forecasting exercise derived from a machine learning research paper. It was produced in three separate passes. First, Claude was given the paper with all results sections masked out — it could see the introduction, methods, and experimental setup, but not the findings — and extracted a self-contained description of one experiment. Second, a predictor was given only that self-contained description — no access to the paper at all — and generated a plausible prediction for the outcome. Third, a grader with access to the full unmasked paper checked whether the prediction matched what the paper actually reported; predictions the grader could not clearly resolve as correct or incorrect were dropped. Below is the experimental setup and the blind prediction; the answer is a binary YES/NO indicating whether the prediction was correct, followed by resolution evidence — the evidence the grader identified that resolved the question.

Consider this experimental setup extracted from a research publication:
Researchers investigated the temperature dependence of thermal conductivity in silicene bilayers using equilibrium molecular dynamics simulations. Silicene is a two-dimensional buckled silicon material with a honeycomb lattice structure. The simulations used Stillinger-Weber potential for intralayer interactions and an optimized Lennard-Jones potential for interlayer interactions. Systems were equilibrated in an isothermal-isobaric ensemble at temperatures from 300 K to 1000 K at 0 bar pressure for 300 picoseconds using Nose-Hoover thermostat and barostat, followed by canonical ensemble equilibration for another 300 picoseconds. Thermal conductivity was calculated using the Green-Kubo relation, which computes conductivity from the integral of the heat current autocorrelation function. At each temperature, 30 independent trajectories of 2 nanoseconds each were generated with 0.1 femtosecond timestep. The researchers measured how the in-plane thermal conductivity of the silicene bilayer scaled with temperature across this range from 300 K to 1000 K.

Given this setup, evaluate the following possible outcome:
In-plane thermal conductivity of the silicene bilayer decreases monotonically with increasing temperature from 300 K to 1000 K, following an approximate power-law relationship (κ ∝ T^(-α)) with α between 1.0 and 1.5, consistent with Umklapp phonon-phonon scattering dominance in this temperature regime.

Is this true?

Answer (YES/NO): NO